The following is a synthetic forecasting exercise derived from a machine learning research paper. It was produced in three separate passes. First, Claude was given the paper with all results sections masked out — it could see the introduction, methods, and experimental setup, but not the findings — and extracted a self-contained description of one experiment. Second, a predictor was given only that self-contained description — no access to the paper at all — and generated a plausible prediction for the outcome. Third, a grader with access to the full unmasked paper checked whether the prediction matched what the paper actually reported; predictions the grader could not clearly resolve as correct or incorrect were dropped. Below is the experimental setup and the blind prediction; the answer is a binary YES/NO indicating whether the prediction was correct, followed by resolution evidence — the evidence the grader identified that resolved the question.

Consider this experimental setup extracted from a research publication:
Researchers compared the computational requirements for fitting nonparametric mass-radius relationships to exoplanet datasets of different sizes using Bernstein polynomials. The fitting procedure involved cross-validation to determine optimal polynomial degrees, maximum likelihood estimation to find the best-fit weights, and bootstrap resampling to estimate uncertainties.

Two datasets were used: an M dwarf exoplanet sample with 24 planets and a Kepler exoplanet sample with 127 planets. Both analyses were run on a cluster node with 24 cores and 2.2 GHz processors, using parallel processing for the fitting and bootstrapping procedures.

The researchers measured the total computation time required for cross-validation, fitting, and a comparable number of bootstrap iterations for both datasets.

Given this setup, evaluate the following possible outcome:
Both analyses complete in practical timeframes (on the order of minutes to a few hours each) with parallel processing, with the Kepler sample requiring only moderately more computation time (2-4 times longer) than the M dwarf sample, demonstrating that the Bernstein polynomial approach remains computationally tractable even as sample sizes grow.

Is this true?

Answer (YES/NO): NO